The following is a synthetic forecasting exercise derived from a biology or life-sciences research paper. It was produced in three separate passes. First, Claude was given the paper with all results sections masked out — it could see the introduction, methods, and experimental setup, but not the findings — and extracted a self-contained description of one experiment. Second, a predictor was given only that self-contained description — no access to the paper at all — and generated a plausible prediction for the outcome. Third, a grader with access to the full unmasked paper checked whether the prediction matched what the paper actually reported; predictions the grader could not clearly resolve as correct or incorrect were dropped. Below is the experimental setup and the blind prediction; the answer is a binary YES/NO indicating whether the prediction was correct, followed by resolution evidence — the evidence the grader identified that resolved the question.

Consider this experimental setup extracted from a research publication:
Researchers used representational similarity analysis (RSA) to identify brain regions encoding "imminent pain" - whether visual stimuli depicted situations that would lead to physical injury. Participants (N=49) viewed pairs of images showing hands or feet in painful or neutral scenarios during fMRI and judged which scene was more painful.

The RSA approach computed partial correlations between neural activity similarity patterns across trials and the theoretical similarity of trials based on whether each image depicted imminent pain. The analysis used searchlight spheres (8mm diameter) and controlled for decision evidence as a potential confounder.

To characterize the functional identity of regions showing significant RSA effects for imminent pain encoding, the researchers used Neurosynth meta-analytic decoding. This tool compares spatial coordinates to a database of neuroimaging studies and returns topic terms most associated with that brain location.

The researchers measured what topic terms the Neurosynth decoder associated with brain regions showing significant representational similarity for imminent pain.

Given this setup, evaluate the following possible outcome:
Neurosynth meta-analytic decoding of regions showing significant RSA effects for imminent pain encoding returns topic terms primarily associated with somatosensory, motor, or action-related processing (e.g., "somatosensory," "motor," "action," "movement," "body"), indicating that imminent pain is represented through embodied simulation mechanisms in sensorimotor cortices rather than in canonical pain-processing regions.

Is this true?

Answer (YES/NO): YES